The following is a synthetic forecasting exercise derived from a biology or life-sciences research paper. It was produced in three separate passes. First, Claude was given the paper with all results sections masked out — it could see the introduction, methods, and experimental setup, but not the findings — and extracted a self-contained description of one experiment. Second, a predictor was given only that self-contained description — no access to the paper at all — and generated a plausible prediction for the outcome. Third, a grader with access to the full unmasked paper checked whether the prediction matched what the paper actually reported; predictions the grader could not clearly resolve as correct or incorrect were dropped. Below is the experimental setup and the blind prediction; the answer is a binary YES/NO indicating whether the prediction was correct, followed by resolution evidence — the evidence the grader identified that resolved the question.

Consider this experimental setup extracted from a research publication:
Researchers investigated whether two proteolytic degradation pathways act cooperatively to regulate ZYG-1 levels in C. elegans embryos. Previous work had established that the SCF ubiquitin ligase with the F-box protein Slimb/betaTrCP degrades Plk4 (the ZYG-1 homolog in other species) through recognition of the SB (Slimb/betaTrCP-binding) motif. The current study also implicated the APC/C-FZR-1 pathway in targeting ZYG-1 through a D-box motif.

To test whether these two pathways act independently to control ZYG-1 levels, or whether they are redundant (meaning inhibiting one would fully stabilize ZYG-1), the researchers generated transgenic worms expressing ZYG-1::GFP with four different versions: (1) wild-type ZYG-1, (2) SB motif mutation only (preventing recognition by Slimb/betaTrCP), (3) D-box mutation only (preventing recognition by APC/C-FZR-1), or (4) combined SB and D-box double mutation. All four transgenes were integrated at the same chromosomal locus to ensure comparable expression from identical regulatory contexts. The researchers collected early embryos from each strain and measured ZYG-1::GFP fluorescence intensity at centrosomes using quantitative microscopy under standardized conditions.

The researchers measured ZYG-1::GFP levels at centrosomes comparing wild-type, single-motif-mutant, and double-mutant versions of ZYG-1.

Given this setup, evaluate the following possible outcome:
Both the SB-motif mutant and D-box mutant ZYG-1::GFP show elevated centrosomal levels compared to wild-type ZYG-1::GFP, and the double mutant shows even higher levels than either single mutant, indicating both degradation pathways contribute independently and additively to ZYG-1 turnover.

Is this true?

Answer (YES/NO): YES